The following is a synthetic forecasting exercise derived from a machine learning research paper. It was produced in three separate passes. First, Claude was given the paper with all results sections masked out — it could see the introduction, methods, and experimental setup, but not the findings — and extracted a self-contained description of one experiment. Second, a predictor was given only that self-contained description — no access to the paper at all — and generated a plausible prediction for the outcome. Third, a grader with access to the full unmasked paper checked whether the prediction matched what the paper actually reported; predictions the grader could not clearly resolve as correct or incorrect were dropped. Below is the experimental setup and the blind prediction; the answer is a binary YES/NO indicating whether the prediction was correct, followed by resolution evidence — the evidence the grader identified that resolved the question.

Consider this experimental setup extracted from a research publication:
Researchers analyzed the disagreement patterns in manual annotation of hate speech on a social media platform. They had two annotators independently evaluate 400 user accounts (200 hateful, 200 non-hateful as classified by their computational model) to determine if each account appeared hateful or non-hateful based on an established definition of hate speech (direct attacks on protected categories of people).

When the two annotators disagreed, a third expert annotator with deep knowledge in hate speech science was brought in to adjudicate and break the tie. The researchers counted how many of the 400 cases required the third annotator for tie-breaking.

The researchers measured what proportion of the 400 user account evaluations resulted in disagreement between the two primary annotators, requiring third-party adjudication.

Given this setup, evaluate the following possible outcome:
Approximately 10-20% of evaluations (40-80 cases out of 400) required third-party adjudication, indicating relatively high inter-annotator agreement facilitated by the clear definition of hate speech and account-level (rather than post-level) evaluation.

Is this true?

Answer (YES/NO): NO